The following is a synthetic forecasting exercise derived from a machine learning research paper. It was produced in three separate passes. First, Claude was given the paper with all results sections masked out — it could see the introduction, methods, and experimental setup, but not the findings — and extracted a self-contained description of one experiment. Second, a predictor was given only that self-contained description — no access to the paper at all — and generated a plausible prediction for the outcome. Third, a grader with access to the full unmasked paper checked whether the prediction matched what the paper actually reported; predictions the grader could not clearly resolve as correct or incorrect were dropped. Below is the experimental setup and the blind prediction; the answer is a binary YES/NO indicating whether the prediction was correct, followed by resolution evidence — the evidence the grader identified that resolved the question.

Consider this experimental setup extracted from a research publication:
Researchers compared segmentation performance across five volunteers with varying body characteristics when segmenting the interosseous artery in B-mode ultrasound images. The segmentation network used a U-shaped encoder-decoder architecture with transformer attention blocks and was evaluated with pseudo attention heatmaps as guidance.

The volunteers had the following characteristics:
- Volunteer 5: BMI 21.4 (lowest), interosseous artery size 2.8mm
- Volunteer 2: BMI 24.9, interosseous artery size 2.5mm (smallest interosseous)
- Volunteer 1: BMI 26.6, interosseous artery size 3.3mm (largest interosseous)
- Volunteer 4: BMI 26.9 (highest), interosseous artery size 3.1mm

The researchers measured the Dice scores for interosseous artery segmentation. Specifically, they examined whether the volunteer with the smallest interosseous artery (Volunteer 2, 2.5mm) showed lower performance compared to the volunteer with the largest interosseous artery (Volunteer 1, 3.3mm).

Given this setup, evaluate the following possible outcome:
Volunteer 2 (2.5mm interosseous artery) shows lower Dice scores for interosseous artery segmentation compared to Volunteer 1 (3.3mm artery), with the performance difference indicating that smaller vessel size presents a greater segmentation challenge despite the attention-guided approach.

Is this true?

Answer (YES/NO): NO